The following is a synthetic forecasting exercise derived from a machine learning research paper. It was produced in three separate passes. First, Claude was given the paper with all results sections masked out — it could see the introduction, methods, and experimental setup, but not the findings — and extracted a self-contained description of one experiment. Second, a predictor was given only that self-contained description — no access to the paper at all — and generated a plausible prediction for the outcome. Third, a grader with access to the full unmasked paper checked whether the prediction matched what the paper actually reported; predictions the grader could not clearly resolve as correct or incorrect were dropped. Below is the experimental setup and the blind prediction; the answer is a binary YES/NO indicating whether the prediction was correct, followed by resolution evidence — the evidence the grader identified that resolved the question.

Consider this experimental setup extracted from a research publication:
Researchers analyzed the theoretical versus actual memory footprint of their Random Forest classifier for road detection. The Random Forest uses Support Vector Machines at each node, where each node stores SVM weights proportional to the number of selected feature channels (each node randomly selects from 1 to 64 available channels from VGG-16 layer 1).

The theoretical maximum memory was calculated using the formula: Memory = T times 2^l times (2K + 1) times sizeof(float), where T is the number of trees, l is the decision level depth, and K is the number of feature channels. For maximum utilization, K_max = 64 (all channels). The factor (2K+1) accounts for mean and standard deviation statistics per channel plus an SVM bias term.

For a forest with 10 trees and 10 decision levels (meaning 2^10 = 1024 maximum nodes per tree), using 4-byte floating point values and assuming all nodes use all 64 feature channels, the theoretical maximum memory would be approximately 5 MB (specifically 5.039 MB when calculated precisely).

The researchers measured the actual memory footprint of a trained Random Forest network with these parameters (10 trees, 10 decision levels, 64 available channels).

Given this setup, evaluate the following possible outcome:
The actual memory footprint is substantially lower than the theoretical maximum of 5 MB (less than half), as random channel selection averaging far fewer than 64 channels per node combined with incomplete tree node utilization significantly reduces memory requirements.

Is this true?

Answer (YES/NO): NO